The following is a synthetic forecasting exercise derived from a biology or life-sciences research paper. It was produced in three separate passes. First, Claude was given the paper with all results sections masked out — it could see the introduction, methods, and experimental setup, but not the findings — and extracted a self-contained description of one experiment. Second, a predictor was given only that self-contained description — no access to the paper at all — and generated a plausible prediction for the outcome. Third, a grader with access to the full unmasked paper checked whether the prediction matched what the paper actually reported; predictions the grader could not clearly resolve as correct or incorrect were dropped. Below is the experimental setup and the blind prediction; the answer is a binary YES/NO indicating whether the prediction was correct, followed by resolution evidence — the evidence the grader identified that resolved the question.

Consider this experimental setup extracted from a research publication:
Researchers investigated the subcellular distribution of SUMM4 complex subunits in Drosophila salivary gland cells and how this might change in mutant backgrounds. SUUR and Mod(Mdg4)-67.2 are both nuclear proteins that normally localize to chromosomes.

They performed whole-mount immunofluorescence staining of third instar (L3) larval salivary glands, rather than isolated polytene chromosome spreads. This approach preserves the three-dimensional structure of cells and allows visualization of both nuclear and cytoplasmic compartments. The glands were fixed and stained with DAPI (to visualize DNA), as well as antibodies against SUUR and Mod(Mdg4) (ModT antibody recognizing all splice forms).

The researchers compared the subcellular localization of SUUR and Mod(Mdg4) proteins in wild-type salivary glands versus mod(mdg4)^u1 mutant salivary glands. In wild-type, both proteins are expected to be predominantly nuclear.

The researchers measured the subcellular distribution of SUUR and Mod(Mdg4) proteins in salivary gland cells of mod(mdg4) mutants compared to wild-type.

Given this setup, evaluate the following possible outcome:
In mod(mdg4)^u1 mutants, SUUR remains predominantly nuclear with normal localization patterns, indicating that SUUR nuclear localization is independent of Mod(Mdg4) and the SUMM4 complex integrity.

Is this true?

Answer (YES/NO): NO